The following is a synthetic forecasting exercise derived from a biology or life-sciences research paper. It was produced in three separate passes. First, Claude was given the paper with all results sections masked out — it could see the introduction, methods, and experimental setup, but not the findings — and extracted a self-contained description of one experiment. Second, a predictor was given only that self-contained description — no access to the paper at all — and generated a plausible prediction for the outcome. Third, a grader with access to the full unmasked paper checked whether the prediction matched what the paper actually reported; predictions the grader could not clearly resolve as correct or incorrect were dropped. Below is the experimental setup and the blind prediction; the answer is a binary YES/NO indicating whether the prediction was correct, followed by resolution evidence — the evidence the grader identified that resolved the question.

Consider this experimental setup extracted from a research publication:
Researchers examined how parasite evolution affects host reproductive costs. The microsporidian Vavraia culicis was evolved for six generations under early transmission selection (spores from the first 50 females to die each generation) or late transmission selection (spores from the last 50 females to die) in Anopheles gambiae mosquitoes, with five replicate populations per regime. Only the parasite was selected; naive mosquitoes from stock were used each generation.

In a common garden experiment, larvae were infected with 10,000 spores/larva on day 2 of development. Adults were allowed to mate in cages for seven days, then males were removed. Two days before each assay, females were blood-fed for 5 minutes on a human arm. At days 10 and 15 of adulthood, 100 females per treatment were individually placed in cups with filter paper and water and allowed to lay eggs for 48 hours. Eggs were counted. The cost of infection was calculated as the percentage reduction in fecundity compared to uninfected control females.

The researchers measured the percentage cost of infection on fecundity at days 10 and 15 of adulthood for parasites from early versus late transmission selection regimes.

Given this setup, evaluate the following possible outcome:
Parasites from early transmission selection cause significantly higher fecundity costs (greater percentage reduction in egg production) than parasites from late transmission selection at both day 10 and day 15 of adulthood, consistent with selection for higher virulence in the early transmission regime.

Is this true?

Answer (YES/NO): NO